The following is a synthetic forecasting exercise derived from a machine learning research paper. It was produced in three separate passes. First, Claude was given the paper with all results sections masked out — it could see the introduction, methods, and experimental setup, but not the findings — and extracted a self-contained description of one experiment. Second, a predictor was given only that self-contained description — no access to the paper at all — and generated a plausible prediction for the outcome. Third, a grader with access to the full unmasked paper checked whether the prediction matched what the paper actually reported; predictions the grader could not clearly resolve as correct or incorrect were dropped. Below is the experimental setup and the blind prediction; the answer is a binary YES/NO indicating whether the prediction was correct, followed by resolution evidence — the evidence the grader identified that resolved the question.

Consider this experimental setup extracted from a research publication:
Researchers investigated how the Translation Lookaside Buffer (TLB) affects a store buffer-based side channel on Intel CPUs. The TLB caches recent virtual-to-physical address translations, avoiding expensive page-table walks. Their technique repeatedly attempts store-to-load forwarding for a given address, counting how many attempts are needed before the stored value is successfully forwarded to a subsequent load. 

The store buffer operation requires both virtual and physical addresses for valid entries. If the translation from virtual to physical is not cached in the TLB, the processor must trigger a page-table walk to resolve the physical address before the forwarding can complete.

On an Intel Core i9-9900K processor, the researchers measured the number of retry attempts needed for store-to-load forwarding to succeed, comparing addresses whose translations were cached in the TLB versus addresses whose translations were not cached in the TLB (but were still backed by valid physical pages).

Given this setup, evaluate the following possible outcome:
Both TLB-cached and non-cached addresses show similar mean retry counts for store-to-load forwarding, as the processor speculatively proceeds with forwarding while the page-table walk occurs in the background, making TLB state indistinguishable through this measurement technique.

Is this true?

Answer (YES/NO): NO